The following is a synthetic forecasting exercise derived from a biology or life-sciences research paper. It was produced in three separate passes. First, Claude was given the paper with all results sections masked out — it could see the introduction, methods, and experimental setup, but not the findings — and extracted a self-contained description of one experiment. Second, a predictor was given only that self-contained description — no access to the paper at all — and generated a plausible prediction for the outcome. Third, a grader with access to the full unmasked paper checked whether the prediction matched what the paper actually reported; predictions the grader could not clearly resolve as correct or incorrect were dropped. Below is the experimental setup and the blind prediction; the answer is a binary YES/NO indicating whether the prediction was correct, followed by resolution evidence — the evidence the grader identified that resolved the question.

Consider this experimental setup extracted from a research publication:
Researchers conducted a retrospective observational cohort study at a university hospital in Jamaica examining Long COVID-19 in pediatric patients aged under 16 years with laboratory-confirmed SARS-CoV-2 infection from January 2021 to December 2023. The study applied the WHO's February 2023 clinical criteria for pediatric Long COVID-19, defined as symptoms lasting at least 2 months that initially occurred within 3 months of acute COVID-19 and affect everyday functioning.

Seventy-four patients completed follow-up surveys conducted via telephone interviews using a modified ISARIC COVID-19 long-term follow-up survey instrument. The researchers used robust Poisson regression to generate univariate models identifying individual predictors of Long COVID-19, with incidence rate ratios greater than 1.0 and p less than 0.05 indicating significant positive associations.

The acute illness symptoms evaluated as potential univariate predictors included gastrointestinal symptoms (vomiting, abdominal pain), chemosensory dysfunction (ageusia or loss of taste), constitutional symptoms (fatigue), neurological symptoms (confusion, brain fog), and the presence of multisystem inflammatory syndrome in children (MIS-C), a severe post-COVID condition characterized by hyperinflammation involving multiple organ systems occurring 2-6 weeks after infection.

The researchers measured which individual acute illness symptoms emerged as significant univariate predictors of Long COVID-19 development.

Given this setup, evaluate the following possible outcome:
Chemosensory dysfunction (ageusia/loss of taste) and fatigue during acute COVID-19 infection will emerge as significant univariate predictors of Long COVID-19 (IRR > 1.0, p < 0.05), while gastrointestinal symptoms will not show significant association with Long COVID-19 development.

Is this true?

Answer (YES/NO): NO